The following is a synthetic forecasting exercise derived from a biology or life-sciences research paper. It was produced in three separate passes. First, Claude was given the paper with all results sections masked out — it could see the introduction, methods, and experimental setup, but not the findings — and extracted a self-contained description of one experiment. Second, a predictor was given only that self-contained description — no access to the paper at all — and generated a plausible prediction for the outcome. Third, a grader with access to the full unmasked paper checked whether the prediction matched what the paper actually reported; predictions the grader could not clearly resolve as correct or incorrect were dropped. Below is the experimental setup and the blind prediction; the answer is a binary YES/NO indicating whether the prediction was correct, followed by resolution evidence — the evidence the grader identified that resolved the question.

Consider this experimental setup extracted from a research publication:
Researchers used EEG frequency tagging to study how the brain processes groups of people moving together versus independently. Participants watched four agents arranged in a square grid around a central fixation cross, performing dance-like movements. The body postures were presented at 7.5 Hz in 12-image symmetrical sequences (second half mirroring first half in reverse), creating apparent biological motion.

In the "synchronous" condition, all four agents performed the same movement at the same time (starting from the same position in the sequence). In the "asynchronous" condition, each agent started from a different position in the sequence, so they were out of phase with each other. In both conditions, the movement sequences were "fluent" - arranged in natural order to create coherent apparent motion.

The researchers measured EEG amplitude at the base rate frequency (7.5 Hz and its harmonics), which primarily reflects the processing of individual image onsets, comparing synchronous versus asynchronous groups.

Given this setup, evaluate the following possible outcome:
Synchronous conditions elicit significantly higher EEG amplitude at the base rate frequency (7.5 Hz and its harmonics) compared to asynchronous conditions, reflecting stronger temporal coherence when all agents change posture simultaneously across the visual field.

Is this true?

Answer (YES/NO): NO